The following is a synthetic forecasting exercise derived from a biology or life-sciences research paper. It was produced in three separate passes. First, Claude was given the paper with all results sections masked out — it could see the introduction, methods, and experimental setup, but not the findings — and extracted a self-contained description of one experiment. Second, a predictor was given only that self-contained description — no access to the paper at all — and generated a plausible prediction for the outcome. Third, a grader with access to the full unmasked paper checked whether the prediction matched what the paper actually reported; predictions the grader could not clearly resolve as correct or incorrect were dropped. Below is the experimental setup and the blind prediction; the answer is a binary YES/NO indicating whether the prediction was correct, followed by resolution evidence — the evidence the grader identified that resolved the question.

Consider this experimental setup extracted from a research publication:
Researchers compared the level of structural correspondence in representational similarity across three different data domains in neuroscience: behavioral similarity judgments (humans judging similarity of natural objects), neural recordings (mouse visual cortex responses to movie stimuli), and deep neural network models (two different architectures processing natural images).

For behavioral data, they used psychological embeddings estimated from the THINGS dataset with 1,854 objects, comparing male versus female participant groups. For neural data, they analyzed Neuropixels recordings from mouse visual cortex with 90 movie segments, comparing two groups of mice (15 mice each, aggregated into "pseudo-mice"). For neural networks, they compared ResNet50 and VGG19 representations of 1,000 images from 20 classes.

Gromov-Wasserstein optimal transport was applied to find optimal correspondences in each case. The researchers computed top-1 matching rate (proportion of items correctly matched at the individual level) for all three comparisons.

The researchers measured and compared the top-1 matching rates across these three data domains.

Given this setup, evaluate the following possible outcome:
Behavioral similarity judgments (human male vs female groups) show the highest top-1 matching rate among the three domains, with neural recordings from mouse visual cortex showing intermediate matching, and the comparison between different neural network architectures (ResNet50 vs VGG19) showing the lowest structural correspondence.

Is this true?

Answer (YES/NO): NO